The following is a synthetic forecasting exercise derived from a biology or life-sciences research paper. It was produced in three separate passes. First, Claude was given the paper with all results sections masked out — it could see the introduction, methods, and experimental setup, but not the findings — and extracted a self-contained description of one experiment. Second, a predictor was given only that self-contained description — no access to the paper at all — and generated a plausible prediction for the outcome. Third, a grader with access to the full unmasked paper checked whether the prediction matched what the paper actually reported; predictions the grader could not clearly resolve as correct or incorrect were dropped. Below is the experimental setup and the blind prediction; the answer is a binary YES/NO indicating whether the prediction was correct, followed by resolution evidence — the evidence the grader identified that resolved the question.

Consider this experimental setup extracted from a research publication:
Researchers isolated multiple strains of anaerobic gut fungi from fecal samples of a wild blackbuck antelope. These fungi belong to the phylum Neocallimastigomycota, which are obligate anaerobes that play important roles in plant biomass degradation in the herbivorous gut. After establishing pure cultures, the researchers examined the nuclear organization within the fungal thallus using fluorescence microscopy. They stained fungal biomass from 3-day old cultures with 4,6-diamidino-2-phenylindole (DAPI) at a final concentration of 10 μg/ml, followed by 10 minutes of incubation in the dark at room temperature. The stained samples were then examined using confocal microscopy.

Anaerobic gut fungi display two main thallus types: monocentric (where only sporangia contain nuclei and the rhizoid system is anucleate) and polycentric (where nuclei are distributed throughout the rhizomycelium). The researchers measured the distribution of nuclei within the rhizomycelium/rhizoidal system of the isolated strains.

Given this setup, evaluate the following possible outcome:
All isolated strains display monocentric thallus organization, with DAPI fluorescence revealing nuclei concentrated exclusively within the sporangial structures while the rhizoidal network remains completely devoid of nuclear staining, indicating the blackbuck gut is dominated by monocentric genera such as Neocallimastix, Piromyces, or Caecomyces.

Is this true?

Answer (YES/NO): NO